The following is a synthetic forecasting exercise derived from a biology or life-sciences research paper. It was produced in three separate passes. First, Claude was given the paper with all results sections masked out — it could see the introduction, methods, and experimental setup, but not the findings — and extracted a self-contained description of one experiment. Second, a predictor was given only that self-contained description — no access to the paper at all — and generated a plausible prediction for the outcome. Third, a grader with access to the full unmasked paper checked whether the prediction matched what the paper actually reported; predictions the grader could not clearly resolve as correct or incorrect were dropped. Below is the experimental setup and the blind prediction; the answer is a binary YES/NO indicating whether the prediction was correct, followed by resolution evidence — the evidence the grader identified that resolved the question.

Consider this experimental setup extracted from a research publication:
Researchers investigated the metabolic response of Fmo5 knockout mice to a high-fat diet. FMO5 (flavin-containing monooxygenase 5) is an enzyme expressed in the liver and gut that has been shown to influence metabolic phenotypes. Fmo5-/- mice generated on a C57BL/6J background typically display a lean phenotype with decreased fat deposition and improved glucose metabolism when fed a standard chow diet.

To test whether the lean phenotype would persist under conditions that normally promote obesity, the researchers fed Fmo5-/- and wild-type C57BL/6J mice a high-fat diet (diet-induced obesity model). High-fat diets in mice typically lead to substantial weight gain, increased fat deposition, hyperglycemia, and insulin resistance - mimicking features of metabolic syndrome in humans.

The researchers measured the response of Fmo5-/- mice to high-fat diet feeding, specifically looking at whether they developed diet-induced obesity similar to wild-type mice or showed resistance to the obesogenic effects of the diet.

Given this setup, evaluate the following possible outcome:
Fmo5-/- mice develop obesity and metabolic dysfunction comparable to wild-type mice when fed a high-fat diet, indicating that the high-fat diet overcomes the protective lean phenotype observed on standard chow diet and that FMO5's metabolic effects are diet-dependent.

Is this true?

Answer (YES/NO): NO